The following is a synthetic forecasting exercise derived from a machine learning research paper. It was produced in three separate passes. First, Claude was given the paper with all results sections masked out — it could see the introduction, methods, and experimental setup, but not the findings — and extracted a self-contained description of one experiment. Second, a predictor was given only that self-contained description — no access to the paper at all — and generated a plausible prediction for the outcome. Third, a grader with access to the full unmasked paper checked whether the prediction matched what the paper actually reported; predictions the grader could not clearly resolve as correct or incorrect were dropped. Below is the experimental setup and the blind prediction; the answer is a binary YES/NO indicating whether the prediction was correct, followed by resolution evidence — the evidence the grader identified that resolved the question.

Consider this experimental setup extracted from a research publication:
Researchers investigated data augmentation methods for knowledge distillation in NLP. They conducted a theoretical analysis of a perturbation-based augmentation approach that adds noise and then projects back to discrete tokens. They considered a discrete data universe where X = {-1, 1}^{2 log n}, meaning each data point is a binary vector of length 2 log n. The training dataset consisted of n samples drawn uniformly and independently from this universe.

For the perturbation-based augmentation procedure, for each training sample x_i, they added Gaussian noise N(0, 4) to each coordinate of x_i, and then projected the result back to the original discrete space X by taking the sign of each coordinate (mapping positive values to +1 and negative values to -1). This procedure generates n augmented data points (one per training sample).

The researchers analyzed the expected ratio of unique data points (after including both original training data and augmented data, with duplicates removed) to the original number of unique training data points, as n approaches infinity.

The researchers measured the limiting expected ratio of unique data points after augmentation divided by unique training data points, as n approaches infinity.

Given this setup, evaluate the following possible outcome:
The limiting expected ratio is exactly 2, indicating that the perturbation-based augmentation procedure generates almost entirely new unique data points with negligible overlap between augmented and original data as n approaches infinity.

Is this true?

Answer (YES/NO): YES